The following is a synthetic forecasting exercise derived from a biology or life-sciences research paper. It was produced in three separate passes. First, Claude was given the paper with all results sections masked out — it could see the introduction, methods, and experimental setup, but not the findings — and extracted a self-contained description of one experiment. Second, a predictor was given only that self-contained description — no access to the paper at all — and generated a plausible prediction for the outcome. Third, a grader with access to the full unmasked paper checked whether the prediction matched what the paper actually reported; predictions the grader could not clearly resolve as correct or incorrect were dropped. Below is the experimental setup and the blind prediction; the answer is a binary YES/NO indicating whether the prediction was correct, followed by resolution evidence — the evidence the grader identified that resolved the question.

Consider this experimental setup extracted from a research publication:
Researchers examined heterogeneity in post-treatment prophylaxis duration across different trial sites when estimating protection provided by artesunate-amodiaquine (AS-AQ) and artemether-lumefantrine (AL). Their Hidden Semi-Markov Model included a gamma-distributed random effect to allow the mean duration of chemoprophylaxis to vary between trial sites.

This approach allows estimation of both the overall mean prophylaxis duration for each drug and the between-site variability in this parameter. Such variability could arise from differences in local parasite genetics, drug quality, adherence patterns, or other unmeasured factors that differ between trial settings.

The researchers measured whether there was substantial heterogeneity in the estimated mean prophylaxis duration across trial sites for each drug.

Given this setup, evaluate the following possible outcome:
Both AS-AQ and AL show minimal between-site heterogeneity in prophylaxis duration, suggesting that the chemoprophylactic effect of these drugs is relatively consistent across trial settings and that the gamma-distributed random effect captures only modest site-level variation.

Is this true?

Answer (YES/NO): NO